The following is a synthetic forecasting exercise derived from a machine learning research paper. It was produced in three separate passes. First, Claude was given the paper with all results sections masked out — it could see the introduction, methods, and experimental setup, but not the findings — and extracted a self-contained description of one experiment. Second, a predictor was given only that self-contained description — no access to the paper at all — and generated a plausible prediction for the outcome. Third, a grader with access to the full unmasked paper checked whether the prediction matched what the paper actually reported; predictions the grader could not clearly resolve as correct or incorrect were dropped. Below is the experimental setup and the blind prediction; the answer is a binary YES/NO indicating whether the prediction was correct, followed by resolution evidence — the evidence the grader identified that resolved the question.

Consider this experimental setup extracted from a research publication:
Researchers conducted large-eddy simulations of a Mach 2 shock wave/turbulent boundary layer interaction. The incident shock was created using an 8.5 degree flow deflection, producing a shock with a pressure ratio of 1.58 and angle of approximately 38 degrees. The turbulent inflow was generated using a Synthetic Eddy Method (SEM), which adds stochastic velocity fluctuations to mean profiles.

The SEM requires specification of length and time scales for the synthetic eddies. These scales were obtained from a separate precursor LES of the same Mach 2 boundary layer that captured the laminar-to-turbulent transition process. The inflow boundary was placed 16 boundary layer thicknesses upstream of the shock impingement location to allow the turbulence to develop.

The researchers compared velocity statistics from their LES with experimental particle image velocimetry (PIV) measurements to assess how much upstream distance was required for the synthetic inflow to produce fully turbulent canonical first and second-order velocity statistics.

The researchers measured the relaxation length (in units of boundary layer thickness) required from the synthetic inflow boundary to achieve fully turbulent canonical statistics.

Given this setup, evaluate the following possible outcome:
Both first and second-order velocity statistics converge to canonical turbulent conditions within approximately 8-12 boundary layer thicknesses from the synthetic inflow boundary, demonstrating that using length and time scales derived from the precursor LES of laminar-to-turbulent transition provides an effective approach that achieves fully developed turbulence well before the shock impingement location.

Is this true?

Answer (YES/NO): YES